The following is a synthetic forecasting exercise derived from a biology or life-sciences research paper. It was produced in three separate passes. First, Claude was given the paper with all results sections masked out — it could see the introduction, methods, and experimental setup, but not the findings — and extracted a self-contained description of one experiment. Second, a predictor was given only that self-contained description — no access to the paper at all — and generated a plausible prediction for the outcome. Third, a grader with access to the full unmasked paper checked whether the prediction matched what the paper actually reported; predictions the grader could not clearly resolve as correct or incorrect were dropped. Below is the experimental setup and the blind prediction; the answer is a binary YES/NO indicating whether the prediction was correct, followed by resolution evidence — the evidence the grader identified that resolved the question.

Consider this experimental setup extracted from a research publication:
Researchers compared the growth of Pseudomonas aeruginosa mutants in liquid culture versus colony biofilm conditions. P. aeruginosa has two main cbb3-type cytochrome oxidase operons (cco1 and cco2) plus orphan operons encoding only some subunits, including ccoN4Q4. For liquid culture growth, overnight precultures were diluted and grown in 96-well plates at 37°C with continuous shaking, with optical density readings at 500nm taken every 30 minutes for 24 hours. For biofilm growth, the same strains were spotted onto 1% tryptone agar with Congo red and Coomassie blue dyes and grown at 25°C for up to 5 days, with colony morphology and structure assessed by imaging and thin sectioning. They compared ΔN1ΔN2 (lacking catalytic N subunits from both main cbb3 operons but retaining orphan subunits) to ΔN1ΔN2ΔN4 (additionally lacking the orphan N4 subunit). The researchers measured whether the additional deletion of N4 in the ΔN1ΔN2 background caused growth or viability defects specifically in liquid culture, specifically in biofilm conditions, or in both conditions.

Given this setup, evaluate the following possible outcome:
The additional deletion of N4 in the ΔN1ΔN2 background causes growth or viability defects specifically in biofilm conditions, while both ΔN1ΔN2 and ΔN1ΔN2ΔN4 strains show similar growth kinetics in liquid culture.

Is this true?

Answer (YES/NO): YES